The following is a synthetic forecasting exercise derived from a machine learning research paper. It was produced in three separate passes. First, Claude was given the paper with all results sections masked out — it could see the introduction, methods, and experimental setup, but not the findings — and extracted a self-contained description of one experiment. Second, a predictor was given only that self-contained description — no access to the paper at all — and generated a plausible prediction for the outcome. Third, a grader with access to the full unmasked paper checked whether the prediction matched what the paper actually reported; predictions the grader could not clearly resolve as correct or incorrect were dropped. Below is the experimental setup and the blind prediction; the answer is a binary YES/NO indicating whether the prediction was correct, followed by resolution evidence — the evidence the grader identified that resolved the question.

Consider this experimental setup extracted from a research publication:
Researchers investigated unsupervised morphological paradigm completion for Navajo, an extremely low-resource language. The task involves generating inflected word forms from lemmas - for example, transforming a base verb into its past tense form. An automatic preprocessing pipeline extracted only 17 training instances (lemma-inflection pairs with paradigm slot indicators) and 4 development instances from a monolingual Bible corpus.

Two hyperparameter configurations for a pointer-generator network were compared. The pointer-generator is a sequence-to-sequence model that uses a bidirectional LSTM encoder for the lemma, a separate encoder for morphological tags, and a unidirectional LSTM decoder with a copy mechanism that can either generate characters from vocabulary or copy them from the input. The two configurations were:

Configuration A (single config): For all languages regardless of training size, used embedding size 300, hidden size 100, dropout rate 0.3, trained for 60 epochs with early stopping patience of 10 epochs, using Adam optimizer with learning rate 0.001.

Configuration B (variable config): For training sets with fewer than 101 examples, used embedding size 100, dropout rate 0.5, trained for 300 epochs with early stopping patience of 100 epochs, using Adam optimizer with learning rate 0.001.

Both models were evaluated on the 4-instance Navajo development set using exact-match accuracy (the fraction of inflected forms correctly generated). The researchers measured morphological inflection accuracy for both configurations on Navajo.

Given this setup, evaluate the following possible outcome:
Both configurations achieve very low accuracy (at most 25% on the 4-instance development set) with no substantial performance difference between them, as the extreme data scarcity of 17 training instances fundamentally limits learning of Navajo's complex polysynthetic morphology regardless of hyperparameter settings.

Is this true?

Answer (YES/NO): NO